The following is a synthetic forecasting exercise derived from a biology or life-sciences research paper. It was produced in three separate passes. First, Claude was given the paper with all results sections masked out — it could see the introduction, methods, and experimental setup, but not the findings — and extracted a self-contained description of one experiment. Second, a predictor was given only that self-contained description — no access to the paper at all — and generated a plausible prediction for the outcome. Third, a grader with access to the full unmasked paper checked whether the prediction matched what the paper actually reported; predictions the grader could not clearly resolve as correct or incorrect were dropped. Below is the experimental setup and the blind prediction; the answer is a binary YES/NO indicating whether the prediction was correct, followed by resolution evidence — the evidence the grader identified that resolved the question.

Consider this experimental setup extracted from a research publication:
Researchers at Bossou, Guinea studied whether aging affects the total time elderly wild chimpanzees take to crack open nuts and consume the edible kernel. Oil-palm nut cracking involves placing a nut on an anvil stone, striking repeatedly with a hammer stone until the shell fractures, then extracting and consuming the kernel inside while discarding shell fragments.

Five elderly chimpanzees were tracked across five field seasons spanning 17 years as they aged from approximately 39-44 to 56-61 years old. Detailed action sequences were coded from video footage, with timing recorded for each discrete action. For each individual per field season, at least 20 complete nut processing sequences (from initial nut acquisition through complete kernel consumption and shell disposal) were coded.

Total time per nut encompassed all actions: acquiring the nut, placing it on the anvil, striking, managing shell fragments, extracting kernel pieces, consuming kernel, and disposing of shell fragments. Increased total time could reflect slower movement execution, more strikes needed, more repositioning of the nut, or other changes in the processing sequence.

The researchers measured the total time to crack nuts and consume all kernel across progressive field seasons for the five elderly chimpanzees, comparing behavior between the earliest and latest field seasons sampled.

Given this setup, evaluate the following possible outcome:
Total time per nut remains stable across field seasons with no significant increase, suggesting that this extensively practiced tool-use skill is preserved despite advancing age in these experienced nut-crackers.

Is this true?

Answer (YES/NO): NO